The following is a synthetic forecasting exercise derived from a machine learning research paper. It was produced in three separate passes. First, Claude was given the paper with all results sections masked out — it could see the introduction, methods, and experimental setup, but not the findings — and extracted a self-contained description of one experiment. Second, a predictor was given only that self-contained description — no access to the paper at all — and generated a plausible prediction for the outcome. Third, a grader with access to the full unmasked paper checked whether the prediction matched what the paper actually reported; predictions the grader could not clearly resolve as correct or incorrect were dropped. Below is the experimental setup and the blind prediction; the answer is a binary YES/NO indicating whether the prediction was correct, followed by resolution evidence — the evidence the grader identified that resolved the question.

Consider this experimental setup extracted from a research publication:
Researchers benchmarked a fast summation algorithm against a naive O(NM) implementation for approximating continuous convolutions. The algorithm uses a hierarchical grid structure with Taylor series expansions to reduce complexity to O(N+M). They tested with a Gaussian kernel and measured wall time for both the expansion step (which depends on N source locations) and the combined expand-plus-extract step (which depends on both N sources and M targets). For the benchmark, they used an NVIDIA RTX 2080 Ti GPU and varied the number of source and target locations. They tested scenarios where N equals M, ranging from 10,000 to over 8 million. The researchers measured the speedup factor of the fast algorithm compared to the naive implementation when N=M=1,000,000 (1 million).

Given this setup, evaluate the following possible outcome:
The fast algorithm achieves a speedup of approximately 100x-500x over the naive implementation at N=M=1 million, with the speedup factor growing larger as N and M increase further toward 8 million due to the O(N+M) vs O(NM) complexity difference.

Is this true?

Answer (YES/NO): NO